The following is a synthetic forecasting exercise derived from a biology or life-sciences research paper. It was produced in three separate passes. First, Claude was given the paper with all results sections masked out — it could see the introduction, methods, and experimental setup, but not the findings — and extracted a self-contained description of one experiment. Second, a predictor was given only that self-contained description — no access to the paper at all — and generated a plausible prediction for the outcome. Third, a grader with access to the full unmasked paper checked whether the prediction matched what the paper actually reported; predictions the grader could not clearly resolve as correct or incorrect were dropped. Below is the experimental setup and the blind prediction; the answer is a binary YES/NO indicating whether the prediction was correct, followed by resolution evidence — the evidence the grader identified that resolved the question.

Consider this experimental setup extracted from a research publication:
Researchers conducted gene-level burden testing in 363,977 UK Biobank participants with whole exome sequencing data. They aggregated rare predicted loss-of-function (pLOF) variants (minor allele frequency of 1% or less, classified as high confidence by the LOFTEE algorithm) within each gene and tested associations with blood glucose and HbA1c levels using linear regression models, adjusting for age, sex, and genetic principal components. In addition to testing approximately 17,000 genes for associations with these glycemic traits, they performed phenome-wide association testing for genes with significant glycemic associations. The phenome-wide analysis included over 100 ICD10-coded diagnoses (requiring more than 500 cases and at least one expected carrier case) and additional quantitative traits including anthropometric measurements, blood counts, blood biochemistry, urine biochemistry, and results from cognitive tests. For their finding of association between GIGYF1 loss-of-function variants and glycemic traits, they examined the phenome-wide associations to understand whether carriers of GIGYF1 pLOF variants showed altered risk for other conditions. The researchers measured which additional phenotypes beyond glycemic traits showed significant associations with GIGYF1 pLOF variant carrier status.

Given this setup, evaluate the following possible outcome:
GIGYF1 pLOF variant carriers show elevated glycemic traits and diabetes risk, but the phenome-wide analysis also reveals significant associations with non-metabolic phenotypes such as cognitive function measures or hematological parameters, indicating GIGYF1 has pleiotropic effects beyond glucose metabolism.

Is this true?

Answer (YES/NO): YES